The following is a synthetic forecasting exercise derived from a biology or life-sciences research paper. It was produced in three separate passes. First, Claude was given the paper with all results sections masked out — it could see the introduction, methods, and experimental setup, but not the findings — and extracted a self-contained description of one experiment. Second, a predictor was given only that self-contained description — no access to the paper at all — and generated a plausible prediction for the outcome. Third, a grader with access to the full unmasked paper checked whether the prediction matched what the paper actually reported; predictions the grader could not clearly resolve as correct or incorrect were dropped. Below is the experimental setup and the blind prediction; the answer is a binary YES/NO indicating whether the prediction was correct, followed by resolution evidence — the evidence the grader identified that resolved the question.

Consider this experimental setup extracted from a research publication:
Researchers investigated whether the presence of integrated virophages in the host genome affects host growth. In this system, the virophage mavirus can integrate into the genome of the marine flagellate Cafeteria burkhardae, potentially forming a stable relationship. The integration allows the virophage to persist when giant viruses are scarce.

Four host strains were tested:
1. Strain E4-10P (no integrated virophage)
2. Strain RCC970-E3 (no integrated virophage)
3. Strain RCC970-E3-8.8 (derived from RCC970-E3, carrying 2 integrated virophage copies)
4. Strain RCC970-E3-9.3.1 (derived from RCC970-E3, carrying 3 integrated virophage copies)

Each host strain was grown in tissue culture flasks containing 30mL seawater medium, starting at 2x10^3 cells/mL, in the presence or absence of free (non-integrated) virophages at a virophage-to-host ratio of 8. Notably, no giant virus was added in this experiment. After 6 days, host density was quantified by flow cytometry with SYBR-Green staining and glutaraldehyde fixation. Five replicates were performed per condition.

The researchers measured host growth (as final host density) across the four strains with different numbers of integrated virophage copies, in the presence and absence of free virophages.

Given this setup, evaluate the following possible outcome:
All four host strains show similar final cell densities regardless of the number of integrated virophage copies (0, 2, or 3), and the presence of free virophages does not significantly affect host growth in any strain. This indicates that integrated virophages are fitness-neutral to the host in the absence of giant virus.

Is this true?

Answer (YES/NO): YES